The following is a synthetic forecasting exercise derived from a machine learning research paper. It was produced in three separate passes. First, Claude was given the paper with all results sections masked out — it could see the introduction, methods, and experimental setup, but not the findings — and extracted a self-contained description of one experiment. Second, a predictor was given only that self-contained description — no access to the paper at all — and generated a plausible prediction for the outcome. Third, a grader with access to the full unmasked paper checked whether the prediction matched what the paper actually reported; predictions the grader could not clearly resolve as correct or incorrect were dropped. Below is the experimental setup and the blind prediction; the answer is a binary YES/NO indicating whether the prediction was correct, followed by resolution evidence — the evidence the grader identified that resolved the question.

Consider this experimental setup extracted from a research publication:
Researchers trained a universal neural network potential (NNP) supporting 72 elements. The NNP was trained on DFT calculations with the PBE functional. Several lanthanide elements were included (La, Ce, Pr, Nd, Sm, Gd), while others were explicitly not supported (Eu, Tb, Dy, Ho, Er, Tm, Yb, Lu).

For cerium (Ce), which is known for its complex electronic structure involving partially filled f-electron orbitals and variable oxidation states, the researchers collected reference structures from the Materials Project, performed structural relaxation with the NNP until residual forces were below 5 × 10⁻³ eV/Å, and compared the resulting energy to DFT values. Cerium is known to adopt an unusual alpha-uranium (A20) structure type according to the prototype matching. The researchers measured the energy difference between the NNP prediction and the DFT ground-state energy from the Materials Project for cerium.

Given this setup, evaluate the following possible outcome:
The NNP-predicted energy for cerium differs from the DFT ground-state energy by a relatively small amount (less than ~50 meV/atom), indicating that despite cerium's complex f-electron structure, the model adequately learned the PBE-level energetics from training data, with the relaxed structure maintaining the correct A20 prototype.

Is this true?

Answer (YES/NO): YES